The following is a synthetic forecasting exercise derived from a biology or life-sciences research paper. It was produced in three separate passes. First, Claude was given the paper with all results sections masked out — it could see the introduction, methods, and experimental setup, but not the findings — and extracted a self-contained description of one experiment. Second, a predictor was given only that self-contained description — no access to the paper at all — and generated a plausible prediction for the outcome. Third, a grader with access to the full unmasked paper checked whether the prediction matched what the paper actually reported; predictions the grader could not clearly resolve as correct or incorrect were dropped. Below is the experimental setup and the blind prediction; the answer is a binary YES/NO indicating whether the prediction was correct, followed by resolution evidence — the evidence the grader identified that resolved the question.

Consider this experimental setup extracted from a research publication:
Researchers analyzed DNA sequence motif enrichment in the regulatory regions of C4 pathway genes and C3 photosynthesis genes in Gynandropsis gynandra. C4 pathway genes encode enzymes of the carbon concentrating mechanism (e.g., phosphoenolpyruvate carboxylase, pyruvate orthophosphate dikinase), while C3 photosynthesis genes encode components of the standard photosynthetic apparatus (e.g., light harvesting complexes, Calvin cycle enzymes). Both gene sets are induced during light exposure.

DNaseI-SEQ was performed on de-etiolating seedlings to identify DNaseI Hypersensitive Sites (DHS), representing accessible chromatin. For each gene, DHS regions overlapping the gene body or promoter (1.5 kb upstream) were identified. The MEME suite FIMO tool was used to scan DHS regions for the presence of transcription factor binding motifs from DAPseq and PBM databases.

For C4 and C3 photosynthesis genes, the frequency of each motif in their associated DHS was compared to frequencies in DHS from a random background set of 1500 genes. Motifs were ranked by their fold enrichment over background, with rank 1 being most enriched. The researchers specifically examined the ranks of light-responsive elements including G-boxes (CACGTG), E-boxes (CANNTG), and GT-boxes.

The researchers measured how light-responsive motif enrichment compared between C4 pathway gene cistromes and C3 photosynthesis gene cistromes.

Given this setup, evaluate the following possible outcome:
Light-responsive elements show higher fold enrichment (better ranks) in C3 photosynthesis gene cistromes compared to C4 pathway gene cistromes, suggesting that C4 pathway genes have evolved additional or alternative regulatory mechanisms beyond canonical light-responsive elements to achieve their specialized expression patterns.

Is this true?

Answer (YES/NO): NO